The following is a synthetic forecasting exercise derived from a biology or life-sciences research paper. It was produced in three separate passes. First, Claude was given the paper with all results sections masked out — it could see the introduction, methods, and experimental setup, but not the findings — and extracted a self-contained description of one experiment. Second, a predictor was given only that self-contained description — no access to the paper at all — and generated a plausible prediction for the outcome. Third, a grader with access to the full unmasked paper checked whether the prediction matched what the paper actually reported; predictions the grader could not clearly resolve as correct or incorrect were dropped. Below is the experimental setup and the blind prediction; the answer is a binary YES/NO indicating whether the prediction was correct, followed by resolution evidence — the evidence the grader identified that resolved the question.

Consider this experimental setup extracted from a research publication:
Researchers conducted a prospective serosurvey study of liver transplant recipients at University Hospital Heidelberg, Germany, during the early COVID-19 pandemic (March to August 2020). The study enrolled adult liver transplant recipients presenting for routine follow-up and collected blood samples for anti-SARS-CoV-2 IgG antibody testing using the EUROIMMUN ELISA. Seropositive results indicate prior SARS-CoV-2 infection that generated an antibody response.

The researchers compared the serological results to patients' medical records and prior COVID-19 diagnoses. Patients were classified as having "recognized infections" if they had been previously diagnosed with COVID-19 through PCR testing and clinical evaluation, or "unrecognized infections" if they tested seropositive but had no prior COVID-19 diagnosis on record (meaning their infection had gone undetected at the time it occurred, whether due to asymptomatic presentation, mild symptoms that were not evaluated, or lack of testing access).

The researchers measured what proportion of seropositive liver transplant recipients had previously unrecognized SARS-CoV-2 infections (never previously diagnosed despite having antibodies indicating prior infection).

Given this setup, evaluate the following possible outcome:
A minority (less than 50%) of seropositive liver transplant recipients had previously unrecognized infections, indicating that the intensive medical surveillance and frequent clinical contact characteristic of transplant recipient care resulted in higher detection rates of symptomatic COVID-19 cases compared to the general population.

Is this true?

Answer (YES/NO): NO